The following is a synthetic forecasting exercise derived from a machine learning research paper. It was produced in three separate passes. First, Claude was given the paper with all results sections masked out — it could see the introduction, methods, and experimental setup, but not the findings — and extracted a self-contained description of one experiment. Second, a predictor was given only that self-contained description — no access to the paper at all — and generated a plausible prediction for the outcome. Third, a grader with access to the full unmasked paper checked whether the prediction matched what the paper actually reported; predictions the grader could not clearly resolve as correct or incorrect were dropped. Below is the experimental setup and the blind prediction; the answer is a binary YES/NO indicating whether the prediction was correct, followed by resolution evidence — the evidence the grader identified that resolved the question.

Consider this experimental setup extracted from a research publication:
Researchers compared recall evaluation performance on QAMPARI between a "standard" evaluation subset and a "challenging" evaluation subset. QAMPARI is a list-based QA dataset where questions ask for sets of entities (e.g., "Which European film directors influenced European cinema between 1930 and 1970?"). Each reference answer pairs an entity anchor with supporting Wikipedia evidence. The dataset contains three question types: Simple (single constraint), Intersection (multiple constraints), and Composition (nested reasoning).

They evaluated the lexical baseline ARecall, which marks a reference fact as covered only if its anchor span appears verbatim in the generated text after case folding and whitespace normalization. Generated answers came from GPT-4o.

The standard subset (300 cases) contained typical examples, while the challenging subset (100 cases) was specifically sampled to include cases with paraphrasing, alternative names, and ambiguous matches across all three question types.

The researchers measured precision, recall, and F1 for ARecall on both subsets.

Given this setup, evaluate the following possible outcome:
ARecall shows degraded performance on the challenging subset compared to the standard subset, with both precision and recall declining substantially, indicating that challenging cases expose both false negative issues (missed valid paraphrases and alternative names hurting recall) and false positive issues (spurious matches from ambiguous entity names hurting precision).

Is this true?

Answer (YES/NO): YES